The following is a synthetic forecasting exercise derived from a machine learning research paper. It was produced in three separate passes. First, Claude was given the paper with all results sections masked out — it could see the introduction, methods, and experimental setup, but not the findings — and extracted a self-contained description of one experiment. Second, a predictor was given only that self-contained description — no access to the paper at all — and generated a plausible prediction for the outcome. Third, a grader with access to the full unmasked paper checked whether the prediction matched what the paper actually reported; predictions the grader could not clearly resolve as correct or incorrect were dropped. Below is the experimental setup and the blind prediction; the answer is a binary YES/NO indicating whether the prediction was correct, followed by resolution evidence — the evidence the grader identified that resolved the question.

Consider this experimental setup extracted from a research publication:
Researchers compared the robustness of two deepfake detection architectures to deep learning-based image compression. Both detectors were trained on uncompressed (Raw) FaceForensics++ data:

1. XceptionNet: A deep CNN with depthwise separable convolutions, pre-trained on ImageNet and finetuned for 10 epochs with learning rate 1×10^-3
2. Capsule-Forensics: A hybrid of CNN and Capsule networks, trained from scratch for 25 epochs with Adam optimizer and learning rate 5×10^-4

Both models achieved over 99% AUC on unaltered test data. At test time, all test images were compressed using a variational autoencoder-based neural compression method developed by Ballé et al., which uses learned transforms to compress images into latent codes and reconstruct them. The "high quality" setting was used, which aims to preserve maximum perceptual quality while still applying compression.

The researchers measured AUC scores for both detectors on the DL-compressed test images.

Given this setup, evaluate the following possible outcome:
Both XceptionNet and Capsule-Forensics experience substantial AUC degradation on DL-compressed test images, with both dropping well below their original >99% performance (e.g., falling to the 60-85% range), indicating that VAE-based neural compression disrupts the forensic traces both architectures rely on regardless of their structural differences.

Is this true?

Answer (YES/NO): NO